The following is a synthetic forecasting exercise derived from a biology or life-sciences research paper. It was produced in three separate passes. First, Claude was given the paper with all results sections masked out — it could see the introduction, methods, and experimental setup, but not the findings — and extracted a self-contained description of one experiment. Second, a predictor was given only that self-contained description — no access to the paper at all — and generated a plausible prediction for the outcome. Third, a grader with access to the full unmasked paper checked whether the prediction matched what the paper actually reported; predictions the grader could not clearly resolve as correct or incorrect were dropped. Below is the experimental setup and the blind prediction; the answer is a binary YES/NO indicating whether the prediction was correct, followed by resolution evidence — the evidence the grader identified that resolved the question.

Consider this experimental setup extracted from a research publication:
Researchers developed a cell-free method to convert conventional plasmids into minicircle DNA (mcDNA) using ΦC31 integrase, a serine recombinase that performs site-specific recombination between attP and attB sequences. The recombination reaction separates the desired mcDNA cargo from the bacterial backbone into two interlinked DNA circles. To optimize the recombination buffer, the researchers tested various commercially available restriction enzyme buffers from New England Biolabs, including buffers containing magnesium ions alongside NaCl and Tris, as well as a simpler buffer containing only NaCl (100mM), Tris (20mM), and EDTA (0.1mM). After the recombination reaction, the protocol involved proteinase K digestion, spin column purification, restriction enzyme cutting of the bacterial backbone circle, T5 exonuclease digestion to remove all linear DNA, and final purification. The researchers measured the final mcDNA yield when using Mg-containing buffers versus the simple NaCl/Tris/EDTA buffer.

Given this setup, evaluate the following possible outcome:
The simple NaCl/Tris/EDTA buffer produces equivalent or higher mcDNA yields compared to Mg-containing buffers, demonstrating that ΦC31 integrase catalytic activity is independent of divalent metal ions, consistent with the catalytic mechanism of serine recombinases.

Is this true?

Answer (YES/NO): NO